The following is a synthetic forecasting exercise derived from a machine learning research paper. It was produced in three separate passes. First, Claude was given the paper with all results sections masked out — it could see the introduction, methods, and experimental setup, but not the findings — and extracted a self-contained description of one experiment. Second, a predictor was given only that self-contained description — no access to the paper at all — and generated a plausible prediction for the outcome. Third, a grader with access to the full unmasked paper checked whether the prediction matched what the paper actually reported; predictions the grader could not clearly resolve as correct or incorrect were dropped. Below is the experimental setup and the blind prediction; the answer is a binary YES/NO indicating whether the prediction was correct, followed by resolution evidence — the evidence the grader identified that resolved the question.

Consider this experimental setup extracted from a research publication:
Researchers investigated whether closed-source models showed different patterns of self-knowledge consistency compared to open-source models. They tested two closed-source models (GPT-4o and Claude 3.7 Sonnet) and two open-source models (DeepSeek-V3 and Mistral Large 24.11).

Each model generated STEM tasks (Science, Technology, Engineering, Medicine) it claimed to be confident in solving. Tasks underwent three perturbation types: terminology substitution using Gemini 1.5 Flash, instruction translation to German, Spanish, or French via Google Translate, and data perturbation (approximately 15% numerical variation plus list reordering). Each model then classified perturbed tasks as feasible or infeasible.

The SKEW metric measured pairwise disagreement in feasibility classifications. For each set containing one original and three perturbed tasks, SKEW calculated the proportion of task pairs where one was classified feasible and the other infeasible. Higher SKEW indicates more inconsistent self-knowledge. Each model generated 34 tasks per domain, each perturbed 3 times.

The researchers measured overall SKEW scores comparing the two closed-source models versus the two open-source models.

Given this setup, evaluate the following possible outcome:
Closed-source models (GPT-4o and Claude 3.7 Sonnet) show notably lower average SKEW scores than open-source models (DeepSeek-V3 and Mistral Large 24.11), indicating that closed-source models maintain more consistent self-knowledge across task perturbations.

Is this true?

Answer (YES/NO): NO